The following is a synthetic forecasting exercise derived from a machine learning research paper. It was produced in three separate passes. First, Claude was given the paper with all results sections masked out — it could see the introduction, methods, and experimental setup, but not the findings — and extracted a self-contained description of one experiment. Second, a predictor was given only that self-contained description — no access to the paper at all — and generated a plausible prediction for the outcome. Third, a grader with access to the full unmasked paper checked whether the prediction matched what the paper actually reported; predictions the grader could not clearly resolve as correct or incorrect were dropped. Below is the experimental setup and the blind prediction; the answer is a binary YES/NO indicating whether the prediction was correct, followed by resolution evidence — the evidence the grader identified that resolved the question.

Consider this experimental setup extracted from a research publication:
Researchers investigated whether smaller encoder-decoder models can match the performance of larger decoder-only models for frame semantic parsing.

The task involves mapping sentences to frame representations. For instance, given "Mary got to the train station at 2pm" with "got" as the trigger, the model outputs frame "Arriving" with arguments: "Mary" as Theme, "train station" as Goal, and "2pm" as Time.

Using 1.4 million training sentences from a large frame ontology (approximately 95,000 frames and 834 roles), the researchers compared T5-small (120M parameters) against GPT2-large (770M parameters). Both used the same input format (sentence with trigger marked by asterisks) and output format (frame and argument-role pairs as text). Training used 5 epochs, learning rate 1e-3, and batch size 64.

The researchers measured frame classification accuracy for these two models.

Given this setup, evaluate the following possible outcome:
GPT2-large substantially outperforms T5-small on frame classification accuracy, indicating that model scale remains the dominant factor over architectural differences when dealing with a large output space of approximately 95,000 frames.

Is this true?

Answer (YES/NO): NO